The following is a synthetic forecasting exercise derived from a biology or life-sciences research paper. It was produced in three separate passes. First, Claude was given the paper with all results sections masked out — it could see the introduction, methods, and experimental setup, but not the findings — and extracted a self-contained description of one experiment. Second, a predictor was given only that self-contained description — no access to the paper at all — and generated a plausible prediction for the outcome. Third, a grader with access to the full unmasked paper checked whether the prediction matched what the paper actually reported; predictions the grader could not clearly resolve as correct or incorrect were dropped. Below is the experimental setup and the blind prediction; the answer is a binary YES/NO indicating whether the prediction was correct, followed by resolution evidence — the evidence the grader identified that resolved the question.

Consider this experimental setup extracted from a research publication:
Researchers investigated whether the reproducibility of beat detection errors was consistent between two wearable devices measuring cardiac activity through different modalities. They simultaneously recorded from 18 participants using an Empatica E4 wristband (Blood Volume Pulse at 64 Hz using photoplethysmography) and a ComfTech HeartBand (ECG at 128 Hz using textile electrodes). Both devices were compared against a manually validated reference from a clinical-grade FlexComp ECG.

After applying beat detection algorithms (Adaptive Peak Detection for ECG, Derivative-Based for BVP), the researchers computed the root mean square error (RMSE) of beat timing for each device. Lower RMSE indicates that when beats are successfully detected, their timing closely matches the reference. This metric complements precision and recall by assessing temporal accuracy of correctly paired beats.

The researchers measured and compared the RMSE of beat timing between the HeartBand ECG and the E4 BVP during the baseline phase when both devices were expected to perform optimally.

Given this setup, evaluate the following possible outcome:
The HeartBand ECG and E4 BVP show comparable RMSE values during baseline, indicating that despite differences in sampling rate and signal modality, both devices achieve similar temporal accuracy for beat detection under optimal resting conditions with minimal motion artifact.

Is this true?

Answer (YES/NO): NO